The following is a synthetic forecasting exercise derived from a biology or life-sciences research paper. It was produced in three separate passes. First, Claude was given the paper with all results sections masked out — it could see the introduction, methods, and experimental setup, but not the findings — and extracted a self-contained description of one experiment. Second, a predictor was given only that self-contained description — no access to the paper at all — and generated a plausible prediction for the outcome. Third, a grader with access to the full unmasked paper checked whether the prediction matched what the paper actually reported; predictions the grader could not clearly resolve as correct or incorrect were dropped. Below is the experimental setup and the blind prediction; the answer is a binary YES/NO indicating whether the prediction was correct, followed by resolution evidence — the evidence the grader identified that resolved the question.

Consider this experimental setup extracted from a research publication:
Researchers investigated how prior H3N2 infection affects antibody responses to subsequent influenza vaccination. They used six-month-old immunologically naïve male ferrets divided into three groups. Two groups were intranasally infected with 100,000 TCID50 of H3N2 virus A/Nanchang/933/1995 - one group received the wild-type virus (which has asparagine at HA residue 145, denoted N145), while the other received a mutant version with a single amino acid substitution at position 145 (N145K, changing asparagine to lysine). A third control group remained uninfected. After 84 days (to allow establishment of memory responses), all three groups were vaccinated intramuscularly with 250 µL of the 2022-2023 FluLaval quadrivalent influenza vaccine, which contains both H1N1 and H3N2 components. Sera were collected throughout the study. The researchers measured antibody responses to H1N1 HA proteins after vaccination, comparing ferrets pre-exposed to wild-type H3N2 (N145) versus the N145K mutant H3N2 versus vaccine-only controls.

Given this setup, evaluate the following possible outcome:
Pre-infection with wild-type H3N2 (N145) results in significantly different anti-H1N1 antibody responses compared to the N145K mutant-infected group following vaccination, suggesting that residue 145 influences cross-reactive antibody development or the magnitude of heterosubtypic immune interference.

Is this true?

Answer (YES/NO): NO